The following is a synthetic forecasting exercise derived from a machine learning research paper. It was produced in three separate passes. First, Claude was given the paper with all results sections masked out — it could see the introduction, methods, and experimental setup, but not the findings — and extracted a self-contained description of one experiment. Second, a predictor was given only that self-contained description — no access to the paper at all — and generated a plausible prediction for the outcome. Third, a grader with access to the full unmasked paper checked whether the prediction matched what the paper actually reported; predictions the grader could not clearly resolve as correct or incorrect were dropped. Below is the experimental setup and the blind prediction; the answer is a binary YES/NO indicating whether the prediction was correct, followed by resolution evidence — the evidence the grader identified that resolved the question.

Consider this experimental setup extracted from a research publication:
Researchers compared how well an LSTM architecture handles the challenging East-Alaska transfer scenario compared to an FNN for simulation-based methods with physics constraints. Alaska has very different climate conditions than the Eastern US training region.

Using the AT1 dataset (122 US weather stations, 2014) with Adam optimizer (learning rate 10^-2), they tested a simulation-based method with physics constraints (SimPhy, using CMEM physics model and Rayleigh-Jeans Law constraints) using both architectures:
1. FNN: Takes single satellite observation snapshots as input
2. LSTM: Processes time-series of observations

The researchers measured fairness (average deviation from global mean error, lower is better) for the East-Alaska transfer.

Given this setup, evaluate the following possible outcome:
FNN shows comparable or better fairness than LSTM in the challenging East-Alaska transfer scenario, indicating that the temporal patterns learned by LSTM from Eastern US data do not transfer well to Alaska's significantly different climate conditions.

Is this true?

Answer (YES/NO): NO